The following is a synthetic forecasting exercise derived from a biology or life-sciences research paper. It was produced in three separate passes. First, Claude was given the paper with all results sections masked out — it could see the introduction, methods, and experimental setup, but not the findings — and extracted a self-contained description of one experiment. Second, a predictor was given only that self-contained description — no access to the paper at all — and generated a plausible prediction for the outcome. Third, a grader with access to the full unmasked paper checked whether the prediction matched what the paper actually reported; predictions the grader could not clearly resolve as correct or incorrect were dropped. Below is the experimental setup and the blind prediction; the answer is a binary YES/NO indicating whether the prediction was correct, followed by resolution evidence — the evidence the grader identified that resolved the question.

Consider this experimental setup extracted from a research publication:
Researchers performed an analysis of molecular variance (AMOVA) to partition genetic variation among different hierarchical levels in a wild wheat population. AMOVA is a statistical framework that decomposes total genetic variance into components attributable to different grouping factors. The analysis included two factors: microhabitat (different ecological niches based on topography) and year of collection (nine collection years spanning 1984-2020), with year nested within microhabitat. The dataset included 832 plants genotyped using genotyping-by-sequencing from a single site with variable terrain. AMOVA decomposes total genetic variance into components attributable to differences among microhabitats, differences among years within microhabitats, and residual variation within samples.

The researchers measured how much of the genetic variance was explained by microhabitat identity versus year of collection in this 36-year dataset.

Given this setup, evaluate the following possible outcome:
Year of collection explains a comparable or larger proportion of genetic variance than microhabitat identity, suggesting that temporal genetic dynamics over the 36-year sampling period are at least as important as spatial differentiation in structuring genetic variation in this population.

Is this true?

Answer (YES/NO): NO